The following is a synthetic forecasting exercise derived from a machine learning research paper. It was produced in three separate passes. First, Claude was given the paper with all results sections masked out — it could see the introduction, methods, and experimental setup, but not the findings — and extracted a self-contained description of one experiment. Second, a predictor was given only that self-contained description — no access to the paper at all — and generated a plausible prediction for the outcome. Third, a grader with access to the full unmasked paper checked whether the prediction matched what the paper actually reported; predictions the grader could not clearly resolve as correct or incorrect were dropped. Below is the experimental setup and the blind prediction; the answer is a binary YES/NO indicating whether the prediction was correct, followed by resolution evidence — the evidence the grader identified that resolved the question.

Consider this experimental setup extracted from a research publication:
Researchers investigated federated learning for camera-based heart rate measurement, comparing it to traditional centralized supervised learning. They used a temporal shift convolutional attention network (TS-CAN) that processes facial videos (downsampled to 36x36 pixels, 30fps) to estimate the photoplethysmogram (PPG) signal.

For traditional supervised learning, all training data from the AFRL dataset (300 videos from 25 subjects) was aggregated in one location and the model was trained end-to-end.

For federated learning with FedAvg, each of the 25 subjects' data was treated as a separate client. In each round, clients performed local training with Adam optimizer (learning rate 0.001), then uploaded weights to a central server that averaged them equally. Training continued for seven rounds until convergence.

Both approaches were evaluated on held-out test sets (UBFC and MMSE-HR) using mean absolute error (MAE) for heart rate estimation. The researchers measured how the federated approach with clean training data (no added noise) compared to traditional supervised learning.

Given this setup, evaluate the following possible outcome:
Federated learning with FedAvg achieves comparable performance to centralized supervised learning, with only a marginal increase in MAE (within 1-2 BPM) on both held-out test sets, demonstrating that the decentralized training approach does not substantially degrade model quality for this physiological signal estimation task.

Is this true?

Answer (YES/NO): NO